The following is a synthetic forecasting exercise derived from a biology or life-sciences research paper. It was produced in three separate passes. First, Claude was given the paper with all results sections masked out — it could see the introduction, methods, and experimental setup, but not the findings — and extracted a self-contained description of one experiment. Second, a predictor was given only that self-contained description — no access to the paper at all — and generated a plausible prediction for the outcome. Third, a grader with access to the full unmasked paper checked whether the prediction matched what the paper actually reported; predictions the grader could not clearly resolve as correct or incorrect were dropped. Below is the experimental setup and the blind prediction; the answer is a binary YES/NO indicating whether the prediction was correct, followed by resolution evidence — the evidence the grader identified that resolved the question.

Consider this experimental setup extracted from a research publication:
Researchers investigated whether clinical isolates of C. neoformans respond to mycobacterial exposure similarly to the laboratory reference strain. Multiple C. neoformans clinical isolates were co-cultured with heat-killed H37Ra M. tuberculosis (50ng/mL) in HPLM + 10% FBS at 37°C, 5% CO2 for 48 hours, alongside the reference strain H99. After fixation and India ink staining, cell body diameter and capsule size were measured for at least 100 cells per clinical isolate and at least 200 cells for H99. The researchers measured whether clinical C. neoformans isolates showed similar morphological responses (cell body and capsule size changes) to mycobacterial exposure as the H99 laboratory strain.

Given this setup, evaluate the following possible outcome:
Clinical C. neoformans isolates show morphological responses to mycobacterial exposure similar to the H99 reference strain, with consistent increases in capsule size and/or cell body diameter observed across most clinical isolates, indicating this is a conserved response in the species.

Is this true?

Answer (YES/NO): NO